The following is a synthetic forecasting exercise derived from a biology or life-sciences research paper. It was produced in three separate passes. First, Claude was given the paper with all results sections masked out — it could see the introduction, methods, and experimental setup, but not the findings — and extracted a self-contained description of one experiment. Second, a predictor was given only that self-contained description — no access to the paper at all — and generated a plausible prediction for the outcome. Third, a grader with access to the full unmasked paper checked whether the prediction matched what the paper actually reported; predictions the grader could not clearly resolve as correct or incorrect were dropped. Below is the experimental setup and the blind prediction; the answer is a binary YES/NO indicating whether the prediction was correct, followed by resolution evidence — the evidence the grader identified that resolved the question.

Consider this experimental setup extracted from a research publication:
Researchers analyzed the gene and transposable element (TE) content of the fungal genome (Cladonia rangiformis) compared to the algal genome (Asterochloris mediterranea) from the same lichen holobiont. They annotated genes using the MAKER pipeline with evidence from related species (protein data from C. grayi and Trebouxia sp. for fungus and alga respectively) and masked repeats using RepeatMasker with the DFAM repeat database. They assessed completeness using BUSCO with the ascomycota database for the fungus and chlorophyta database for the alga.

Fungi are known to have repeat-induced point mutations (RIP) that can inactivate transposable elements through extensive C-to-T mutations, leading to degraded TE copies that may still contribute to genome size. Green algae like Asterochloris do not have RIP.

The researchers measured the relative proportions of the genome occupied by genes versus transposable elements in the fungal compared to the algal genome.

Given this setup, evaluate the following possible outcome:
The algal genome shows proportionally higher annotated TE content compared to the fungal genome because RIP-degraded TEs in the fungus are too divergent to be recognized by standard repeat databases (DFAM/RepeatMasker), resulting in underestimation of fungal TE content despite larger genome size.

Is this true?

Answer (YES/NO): NO